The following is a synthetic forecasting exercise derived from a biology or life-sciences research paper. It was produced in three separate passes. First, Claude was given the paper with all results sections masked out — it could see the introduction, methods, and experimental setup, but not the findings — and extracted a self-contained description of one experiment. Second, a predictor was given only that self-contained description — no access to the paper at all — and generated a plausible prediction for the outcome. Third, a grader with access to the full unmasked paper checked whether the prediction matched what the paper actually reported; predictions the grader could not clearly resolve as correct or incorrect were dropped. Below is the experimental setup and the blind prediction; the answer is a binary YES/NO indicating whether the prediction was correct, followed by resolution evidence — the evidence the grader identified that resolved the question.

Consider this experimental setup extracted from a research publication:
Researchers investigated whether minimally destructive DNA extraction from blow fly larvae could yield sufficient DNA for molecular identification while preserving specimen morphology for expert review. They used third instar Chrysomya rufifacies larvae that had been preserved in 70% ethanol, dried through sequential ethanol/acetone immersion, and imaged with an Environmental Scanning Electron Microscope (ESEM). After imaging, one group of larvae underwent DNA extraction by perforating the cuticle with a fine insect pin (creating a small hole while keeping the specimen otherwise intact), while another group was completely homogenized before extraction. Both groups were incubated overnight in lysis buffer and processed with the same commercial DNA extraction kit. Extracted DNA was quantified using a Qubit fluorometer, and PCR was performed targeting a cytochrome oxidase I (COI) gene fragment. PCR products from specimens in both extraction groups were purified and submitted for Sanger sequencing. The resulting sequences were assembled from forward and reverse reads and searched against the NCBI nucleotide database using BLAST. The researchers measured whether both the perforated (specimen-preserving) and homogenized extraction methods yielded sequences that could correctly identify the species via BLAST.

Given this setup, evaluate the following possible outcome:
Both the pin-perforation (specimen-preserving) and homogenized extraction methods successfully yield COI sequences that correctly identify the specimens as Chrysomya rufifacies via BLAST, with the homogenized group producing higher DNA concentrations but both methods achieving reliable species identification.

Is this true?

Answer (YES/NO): NO